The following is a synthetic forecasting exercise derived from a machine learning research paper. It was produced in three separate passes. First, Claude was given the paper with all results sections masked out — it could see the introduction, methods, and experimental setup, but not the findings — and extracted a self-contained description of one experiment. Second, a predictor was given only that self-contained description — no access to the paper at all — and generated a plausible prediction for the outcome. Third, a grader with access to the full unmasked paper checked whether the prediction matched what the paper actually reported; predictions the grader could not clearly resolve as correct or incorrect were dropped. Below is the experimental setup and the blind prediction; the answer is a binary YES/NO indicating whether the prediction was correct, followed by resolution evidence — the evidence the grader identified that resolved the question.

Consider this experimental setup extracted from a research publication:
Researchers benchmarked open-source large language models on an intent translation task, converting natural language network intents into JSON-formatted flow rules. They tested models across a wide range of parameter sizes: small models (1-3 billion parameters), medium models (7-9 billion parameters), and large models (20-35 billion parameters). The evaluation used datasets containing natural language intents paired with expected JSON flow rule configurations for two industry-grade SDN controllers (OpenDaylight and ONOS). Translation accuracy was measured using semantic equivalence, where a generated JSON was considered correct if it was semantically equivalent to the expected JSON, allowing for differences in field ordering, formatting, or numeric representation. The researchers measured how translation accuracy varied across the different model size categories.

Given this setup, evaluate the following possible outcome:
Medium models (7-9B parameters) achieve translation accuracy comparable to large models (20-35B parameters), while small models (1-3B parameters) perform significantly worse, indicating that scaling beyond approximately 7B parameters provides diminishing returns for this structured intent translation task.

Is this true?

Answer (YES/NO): NO